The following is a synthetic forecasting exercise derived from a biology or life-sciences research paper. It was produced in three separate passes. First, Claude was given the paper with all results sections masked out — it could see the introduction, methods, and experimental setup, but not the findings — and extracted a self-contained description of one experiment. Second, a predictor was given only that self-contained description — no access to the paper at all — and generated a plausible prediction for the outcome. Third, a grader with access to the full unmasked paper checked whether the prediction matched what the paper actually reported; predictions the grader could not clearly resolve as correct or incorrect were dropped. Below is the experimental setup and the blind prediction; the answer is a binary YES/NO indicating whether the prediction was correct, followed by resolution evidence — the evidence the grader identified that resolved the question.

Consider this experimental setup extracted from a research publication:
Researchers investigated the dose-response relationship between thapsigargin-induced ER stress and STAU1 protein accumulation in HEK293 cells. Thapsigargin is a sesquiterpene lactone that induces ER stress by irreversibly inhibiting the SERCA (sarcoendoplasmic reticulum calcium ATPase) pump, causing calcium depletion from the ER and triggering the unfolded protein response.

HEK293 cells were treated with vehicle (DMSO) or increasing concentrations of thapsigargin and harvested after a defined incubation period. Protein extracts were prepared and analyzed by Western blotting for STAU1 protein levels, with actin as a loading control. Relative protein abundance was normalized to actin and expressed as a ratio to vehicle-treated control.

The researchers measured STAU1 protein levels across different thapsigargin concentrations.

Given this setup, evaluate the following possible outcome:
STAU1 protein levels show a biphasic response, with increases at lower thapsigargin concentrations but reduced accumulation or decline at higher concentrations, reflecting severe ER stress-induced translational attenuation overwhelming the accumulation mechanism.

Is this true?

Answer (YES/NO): NO